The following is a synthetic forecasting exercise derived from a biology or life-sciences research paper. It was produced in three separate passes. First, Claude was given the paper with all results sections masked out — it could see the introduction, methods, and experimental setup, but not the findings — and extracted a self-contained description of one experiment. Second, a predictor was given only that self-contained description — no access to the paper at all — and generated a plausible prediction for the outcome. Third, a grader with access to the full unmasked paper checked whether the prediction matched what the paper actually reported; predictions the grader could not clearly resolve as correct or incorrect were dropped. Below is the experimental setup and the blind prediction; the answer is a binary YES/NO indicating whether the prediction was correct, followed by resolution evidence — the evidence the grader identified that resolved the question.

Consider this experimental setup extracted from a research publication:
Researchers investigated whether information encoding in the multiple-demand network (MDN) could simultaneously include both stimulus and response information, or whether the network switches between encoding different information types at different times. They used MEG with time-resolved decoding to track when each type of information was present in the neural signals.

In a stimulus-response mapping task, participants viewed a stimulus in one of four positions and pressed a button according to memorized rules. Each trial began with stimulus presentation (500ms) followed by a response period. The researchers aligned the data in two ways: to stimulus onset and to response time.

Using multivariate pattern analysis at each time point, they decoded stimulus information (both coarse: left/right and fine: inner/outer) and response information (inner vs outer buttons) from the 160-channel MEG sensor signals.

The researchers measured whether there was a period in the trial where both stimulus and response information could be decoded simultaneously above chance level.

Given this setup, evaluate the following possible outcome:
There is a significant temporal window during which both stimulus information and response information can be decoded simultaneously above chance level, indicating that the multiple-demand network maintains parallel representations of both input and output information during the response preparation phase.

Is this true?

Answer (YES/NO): YES